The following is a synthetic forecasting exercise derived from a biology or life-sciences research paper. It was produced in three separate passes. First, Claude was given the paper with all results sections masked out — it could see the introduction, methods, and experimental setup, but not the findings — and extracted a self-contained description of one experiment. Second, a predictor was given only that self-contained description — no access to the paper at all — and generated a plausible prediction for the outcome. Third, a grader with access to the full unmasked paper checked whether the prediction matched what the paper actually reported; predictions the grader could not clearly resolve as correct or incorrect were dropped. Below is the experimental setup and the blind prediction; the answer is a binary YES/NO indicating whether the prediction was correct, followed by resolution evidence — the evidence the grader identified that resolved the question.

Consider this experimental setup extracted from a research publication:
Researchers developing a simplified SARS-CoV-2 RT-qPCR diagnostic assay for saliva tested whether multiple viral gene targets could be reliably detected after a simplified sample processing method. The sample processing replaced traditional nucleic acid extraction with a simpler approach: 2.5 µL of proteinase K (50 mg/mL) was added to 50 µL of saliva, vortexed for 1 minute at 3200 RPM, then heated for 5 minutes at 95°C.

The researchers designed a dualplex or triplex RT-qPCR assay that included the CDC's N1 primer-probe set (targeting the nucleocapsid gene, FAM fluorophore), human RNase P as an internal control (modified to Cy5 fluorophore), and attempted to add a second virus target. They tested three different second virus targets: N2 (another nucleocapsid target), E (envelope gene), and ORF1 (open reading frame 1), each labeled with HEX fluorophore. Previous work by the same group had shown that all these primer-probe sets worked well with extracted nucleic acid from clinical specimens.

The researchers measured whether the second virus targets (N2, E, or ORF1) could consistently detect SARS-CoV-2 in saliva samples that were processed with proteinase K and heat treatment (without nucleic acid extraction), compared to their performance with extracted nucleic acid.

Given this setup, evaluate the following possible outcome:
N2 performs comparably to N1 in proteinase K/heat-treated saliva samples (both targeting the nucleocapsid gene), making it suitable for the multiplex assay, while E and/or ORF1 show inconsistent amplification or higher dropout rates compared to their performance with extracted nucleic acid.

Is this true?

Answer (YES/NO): NO